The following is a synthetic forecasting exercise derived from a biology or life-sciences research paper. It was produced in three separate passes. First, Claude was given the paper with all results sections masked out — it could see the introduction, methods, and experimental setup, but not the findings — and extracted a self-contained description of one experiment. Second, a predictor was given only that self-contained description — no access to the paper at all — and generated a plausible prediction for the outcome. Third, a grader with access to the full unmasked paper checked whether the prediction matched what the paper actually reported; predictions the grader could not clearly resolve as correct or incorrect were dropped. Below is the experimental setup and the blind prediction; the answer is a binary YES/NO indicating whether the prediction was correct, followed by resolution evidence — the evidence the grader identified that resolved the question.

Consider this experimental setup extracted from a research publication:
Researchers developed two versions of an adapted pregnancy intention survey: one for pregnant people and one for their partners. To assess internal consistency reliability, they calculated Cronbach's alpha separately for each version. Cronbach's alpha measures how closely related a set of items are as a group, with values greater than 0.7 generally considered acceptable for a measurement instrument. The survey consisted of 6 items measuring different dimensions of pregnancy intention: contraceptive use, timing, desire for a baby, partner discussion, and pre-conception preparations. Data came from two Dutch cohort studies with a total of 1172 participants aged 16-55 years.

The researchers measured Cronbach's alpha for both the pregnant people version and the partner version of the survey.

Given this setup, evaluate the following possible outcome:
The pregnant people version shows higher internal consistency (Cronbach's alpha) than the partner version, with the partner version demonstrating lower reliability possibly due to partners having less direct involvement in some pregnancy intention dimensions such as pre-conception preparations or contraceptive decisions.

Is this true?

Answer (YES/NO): NO